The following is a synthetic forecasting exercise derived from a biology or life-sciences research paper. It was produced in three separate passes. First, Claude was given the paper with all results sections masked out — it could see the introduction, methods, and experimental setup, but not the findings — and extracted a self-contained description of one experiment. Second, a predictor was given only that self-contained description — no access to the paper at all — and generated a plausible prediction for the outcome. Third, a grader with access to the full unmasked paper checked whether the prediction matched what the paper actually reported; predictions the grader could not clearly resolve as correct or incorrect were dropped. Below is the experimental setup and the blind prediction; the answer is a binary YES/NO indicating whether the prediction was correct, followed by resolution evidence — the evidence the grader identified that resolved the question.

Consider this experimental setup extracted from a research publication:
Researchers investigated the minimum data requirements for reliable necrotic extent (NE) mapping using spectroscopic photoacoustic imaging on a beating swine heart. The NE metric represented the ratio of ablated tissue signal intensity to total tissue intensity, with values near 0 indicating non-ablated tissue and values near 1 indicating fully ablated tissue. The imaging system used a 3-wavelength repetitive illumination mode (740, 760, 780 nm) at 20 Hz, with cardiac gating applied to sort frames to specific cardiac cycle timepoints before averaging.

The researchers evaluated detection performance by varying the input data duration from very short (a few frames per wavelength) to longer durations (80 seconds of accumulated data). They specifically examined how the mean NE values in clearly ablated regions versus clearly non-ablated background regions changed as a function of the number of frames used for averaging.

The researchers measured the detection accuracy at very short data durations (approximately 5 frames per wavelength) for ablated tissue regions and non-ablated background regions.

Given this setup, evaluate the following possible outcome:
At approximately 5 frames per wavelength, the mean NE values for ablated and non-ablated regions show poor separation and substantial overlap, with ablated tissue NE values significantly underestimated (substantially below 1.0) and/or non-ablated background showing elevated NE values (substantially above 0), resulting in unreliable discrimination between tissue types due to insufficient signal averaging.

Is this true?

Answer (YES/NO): NO